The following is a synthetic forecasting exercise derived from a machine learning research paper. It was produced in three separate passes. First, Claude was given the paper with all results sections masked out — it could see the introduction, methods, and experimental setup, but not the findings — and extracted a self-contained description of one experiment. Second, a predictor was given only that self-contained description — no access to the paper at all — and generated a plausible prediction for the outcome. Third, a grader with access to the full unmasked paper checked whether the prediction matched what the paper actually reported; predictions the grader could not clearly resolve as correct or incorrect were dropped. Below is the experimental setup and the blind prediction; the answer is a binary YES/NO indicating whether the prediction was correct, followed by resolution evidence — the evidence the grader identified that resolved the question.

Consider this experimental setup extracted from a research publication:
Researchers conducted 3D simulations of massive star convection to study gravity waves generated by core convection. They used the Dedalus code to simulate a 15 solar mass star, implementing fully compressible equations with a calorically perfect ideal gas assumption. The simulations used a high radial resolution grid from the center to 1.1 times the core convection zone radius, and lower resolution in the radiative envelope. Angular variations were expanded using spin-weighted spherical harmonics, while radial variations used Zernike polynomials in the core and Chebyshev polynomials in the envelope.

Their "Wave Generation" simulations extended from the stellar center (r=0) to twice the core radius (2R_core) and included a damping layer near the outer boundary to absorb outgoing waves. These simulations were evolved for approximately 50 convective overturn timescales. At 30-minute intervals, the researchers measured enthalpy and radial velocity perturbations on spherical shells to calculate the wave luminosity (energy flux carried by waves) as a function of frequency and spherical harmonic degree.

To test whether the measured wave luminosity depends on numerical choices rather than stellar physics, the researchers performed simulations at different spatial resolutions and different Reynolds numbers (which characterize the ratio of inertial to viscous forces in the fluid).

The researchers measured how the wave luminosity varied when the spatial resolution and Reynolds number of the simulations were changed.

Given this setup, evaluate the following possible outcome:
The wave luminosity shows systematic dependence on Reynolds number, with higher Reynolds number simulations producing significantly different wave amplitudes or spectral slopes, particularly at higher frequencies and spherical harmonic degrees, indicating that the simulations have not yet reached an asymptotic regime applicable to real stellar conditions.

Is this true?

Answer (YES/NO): NO